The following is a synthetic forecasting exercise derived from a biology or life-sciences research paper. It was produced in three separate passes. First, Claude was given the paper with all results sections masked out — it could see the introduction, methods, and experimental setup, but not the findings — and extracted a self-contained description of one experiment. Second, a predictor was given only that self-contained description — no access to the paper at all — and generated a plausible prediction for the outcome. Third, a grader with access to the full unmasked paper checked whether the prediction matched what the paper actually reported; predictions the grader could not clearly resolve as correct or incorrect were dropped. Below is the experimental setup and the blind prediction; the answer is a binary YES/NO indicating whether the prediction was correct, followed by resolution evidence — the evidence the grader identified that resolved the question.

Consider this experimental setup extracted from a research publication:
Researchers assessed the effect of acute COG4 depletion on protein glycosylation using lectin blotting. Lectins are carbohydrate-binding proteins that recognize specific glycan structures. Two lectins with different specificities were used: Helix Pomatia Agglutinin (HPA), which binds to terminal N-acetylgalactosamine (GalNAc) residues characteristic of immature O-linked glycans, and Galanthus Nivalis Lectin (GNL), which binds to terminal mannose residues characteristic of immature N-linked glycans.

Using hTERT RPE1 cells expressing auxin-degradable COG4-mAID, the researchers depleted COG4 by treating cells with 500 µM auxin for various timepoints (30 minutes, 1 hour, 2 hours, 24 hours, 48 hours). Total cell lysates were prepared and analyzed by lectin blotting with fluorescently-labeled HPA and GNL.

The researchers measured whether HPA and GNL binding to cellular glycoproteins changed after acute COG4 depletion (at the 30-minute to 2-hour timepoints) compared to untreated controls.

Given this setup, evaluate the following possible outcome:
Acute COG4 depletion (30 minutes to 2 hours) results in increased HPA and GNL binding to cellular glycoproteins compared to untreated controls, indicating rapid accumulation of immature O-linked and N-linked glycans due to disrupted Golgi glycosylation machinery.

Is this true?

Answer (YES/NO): NO